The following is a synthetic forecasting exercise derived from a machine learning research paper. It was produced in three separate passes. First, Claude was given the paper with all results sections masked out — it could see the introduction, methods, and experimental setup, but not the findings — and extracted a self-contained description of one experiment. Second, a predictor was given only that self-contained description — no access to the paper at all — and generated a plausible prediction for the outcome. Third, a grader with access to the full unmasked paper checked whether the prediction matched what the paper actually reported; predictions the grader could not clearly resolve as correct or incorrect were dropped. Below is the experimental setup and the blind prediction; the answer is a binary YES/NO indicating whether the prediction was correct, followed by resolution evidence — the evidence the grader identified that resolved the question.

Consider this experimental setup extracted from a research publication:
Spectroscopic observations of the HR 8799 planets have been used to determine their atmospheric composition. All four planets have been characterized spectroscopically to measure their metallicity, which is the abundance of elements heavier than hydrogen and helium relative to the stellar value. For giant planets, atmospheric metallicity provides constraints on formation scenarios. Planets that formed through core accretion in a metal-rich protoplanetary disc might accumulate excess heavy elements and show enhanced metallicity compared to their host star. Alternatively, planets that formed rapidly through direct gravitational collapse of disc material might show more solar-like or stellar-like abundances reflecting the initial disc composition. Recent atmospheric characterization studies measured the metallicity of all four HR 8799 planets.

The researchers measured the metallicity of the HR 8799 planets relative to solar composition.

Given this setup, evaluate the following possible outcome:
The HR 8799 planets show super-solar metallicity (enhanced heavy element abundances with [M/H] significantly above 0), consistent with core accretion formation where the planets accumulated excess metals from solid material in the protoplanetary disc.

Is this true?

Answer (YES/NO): YES